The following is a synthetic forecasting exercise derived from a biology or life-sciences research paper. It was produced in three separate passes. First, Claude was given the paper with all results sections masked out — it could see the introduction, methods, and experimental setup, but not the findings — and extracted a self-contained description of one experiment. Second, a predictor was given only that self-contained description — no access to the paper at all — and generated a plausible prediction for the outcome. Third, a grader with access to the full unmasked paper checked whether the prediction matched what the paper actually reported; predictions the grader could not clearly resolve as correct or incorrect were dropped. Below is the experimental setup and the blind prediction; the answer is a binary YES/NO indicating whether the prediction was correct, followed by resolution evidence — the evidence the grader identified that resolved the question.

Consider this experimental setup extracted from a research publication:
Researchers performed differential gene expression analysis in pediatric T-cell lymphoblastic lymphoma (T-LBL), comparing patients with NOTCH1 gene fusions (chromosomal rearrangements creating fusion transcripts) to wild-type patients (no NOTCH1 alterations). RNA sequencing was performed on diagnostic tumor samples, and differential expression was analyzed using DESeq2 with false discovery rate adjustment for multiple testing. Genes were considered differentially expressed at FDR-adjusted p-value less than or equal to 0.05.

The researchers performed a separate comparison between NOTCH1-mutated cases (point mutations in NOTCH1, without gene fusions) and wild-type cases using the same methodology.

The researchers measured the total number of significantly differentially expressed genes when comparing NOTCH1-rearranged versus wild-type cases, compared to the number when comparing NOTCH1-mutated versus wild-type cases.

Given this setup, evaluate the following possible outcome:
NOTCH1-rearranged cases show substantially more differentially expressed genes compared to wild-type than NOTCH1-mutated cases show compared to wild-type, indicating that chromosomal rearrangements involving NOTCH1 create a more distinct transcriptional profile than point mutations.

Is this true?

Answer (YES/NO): YES